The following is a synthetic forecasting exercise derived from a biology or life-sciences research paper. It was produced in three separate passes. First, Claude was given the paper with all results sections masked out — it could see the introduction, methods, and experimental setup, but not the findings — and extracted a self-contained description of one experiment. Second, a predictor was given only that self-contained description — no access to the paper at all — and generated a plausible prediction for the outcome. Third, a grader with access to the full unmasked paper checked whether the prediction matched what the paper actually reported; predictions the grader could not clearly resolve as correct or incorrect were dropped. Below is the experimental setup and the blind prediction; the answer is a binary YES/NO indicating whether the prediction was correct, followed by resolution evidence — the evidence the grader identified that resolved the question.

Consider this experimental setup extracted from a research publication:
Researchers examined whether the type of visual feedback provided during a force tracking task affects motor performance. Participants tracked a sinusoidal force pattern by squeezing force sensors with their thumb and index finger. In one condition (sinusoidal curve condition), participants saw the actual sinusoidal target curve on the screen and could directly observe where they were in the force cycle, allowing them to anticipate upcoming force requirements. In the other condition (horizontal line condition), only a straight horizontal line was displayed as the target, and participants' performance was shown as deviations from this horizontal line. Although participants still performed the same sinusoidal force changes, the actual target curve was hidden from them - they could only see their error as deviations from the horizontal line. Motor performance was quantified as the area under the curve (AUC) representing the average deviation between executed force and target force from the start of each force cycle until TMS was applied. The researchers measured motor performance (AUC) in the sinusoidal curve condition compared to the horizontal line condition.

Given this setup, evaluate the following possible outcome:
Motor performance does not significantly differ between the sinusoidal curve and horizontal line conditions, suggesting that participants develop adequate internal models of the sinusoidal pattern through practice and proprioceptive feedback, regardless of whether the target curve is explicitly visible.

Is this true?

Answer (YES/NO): NO